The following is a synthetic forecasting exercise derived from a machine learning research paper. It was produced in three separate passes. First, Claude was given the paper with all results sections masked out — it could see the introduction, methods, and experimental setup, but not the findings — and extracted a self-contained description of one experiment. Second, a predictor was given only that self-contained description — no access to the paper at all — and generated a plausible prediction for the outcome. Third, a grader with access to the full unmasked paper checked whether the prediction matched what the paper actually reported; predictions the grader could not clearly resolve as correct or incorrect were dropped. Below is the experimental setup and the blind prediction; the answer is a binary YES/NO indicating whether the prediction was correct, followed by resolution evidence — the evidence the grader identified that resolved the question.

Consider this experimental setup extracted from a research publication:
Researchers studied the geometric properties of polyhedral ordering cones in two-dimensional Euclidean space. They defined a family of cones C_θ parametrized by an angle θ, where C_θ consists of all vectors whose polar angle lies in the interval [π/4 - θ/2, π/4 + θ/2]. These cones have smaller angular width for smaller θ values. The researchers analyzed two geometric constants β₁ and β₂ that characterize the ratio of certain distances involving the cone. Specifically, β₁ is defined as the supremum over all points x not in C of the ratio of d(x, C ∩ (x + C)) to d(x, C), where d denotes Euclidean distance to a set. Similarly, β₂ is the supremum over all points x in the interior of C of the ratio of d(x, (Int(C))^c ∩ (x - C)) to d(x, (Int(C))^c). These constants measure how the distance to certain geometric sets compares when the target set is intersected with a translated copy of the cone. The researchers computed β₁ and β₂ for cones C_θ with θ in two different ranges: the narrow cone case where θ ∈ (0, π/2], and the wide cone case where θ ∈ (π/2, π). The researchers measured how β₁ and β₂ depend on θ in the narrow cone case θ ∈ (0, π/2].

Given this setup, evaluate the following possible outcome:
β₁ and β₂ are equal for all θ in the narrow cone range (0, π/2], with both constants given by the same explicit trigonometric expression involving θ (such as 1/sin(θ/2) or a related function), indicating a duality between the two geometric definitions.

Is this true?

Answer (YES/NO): YES